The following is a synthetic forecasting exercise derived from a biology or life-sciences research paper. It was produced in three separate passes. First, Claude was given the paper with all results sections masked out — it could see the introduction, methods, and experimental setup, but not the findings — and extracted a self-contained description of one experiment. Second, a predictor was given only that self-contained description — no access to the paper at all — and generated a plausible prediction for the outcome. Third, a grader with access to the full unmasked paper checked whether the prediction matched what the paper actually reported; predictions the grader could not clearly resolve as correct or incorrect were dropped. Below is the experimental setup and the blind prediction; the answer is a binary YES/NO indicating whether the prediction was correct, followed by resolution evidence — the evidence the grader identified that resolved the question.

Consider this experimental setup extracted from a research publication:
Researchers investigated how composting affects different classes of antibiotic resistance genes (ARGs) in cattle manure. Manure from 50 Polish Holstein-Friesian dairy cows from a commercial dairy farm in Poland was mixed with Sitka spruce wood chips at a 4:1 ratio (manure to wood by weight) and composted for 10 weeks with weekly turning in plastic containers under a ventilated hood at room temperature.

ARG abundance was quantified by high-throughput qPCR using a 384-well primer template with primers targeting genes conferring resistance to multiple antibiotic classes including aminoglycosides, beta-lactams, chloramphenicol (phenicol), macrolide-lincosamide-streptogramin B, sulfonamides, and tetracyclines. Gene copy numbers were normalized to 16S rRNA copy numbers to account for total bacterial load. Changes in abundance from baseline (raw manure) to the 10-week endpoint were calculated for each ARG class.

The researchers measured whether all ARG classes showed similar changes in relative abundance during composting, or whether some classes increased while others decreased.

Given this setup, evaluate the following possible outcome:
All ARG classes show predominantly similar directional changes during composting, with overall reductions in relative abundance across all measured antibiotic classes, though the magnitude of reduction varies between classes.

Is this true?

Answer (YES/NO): NO